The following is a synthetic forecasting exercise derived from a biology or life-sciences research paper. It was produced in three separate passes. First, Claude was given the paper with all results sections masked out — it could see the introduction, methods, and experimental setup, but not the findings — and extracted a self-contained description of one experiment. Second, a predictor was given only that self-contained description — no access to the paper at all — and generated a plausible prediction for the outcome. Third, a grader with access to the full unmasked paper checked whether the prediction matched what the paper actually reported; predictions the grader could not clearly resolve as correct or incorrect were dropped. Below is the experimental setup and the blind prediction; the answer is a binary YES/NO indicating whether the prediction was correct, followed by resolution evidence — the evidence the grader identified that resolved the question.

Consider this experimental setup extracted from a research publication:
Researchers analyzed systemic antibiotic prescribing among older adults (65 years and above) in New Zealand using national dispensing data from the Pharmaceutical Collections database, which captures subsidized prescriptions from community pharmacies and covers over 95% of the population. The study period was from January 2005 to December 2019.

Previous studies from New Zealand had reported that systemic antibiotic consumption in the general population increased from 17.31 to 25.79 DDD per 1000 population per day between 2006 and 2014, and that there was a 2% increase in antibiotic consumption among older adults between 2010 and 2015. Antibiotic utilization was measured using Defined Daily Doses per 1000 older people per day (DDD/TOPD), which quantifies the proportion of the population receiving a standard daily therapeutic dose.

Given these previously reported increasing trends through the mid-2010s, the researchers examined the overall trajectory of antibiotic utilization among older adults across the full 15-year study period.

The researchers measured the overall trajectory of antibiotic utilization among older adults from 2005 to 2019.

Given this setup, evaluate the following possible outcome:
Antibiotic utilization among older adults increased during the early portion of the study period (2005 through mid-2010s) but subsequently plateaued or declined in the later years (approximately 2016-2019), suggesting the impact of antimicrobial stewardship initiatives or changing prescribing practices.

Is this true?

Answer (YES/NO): YES